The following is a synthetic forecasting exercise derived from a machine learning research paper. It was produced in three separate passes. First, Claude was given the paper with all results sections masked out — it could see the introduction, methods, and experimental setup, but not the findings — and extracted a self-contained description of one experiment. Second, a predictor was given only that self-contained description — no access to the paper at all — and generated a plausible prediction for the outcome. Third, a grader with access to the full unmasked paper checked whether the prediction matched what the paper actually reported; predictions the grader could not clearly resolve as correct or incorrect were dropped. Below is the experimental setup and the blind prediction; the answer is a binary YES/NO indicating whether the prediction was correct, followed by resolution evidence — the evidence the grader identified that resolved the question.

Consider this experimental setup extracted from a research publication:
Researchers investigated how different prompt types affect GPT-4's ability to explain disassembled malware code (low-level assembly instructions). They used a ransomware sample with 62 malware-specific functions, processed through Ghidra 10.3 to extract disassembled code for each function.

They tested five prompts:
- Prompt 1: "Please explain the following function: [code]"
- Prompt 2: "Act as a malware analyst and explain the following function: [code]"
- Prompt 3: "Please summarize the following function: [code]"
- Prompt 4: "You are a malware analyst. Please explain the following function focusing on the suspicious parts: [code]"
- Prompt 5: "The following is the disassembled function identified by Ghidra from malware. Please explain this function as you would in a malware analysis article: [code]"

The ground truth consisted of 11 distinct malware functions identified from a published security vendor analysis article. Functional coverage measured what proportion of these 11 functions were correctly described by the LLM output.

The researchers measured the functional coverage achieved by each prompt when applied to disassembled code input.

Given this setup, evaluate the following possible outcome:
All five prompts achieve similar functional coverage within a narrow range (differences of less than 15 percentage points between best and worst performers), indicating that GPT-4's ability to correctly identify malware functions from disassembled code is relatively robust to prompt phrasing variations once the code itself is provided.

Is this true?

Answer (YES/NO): NO